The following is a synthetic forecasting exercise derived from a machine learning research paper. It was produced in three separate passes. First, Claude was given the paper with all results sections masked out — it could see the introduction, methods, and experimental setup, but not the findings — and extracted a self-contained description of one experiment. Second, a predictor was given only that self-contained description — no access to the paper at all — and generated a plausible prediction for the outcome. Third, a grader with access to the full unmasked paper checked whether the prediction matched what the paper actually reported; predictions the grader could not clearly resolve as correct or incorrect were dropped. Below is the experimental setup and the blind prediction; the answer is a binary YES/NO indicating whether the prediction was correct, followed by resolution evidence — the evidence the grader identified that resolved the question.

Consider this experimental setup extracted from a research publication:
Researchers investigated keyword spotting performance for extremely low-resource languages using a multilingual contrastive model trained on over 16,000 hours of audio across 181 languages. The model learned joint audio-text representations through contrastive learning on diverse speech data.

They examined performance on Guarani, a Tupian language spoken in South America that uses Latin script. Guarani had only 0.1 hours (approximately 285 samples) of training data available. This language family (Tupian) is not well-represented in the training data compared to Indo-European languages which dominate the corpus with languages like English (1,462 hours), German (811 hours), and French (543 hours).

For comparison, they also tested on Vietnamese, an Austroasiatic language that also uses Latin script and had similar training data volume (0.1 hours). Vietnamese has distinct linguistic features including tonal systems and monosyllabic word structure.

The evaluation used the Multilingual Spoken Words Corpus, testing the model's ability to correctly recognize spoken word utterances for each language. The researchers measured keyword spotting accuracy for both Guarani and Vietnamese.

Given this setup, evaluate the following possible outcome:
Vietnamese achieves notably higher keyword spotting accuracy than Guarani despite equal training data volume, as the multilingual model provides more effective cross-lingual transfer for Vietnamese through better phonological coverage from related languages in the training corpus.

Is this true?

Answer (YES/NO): NO